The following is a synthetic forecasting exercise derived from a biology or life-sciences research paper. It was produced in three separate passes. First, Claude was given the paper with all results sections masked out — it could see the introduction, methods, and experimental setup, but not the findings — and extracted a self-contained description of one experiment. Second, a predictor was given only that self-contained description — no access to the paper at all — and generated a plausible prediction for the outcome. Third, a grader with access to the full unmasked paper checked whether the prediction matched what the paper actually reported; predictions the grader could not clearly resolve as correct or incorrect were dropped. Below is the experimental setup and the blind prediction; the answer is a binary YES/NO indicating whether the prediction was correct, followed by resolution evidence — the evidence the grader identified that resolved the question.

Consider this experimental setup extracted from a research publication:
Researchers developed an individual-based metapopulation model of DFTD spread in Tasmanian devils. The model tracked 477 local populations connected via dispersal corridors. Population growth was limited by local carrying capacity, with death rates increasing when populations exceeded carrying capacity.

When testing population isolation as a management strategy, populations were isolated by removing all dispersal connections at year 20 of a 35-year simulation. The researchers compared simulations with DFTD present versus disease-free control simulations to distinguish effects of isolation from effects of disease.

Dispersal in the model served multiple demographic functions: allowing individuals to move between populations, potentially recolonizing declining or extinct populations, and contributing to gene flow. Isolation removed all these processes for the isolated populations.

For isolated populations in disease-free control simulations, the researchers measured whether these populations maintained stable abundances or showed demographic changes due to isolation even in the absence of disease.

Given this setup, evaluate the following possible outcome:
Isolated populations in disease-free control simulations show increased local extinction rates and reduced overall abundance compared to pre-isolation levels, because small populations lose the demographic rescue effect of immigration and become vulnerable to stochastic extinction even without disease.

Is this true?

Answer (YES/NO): YES